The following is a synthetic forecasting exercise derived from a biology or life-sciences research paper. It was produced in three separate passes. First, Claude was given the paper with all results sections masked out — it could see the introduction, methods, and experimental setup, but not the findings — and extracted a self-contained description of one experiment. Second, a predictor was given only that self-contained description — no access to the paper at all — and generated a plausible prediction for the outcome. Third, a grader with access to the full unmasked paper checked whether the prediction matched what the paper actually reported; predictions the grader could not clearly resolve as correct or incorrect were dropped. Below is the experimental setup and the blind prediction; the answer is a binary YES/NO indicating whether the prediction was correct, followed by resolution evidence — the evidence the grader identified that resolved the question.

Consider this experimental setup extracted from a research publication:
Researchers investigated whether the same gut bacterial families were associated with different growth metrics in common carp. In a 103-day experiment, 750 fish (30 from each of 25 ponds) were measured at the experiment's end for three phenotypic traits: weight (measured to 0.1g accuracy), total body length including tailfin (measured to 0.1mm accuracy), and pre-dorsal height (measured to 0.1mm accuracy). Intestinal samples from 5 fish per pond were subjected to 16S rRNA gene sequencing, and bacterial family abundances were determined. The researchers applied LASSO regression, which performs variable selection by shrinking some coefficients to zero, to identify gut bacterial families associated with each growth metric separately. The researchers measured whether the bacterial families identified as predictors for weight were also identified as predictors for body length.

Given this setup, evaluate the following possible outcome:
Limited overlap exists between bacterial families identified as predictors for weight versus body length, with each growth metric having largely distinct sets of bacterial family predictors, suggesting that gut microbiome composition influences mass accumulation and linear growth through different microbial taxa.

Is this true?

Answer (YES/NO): YES